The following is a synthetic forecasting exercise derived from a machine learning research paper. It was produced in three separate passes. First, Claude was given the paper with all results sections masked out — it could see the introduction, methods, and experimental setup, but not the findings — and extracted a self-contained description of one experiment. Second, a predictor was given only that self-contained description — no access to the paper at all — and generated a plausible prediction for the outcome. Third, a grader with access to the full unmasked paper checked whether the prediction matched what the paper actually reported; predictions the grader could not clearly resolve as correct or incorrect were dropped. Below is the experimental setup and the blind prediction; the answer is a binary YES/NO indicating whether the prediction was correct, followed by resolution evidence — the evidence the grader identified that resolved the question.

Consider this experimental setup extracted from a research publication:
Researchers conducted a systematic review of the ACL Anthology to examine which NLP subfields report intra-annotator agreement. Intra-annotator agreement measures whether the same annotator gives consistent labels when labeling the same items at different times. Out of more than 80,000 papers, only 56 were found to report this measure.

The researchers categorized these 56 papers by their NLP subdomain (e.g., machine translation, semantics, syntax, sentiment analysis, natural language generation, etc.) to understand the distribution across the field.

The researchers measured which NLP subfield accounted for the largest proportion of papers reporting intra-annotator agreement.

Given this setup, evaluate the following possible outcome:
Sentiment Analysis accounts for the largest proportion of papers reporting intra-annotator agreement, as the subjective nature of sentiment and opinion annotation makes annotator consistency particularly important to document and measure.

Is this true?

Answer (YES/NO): NO